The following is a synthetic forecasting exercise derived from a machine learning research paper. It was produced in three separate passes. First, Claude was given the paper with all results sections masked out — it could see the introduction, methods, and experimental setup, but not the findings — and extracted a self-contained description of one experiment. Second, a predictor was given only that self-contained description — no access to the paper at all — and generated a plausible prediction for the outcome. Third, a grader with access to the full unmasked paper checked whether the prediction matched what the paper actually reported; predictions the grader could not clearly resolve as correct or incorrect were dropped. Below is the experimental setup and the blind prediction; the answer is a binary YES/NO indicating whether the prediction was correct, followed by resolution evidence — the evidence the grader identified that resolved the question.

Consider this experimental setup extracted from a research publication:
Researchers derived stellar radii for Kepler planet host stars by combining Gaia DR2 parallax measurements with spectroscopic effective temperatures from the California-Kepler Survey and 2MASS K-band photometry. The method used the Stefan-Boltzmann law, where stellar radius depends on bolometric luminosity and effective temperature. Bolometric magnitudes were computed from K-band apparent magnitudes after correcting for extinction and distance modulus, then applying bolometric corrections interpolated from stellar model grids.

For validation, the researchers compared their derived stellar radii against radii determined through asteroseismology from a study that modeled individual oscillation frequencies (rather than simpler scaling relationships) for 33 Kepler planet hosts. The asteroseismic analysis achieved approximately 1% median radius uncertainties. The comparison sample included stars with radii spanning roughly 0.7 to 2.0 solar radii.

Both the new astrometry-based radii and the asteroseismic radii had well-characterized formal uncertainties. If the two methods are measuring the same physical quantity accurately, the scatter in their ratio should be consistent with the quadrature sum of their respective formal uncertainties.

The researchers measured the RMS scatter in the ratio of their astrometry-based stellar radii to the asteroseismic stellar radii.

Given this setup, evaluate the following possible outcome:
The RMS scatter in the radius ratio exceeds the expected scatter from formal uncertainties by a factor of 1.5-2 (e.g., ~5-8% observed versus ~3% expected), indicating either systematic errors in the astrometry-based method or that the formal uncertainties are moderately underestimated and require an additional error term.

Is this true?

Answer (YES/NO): NO